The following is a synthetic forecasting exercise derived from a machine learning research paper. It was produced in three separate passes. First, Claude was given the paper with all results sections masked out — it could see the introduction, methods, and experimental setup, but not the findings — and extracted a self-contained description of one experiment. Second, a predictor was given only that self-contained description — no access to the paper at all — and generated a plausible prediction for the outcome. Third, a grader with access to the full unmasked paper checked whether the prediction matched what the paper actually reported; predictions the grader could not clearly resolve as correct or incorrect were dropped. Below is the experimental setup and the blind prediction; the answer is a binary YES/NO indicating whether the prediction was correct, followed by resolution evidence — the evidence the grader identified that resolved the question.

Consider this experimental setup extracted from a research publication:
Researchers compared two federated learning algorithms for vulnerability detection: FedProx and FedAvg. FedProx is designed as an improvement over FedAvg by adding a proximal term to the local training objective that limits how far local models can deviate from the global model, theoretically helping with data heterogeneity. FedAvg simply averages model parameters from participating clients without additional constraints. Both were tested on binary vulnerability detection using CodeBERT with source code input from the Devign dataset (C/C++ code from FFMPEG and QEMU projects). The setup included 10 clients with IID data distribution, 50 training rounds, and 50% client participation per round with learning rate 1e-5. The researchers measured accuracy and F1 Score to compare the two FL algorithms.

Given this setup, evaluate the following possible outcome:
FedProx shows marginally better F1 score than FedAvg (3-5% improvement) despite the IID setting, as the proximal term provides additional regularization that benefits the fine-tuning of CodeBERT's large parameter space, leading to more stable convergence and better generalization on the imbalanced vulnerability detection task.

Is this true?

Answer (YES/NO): NO